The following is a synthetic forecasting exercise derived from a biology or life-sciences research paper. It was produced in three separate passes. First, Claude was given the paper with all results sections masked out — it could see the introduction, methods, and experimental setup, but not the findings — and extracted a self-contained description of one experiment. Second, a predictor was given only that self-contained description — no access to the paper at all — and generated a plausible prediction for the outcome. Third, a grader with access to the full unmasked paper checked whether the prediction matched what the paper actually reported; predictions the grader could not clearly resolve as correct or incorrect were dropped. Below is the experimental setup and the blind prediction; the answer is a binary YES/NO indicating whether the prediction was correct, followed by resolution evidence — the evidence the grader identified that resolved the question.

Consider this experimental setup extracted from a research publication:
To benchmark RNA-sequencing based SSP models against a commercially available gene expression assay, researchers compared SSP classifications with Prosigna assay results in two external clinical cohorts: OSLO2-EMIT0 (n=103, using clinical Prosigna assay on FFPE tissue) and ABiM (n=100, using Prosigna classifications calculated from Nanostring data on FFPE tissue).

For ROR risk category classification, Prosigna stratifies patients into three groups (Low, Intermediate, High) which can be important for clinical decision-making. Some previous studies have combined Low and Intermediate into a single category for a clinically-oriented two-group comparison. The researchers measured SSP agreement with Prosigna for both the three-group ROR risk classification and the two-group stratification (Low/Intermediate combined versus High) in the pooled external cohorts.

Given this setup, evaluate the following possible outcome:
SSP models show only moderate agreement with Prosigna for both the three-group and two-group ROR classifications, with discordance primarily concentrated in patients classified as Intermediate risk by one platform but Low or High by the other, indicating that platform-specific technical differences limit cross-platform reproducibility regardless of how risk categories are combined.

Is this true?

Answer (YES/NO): NO